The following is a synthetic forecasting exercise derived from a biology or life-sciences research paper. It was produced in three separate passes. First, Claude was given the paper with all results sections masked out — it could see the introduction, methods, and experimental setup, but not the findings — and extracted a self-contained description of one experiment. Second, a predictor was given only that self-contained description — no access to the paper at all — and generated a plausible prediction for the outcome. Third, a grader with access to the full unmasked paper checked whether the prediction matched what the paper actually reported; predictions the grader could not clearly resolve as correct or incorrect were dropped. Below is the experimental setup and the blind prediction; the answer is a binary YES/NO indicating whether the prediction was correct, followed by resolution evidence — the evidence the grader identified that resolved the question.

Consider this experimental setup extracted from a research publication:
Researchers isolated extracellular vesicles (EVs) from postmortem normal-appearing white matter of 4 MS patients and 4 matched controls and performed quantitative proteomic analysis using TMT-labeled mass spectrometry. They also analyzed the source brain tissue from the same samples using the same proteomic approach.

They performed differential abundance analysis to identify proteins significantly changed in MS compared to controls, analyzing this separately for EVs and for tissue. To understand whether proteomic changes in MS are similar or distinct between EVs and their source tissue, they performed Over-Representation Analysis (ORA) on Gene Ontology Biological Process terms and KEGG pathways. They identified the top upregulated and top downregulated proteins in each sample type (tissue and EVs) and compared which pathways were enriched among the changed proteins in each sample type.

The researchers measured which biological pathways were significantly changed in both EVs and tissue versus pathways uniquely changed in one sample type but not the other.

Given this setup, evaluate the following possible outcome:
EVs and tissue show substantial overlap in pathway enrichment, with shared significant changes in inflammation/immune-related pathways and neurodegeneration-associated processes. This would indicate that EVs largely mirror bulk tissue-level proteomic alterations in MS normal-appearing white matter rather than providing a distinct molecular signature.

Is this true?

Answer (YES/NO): NO